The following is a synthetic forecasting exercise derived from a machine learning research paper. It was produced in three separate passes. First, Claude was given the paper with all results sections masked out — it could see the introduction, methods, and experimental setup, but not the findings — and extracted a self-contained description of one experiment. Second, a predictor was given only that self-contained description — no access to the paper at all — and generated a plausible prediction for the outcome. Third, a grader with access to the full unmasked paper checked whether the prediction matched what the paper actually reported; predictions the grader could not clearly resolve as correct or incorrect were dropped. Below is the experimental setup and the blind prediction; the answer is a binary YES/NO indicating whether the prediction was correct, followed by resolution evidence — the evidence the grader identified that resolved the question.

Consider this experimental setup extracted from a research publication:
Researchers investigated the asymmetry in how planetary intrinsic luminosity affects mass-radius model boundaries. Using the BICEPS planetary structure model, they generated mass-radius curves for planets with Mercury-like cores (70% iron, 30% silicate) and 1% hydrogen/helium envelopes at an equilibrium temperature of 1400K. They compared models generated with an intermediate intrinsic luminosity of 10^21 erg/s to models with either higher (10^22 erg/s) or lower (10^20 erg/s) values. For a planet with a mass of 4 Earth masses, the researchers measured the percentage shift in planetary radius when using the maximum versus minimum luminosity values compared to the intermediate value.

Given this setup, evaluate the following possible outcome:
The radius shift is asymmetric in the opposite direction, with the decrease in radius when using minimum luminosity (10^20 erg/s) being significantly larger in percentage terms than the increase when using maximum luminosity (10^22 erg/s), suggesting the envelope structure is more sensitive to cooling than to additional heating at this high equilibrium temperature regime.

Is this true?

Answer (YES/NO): NO